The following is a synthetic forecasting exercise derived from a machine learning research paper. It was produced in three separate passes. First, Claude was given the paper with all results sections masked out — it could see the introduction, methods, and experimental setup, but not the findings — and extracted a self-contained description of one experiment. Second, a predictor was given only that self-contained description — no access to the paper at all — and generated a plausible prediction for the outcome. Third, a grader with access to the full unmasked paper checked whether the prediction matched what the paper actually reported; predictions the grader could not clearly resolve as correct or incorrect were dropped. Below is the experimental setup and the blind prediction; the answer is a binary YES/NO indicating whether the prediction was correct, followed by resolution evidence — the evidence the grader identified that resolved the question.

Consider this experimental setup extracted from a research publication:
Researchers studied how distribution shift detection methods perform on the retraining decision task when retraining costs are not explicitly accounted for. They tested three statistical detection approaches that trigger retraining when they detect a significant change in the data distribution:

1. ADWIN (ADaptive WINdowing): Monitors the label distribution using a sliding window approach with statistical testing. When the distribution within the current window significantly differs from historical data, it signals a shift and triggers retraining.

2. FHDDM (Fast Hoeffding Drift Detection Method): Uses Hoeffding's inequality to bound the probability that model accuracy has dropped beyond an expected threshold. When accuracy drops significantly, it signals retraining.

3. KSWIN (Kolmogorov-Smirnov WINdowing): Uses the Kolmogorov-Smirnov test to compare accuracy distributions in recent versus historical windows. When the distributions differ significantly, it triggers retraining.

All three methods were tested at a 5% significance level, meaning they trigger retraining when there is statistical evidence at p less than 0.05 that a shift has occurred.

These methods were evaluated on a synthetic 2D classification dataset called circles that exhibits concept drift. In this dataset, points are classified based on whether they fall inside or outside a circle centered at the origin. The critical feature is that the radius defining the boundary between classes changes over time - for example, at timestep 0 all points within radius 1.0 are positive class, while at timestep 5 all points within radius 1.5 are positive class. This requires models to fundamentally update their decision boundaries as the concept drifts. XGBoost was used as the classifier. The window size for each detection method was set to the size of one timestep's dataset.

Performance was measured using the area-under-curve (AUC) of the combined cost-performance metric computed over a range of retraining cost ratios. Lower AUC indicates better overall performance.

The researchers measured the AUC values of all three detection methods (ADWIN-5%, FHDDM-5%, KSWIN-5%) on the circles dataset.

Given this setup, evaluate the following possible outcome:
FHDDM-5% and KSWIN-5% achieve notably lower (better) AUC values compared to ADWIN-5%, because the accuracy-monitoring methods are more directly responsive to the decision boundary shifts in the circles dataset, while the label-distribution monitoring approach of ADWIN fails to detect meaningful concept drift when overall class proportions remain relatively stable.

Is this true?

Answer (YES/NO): NO